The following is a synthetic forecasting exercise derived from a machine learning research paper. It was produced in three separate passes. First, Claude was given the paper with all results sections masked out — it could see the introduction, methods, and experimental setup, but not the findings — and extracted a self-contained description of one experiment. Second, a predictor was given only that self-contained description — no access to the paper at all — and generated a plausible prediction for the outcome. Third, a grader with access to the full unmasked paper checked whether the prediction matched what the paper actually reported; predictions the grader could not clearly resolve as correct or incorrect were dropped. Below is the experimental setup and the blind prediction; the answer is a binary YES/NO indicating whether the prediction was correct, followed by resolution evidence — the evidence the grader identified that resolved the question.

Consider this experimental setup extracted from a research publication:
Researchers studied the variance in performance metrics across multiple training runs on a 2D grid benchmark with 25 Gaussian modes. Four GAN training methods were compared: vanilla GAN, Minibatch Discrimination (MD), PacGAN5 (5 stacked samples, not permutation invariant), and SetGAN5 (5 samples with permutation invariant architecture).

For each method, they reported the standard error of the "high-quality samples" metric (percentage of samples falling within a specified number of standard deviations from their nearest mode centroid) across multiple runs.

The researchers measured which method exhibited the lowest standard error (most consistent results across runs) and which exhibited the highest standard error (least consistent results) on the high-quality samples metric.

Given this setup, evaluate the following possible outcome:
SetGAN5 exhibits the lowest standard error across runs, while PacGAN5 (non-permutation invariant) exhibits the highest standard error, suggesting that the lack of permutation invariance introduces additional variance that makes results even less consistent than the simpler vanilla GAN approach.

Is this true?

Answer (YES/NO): NO